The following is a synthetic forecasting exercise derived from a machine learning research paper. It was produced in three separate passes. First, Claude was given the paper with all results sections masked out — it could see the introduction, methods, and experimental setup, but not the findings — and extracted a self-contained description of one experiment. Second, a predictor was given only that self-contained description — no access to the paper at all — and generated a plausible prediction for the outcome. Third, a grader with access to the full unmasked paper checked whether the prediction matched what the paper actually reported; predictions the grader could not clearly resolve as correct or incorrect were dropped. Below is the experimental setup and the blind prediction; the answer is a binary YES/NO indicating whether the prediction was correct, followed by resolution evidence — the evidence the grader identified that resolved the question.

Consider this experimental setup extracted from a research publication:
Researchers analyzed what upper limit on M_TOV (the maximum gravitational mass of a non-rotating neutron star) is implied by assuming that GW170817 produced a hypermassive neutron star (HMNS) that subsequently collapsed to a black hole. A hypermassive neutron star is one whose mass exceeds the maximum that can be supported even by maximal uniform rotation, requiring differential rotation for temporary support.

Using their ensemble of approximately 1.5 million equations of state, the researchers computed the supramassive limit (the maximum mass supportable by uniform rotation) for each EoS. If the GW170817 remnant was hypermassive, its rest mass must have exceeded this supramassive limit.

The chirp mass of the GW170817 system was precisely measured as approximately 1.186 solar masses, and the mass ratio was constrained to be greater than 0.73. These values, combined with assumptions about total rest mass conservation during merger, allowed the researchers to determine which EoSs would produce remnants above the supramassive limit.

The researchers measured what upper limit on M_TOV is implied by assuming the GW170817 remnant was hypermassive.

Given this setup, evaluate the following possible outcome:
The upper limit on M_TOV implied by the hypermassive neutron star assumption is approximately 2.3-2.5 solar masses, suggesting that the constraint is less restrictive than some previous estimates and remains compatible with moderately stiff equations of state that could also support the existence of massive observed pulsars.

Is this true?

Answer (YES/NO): NO